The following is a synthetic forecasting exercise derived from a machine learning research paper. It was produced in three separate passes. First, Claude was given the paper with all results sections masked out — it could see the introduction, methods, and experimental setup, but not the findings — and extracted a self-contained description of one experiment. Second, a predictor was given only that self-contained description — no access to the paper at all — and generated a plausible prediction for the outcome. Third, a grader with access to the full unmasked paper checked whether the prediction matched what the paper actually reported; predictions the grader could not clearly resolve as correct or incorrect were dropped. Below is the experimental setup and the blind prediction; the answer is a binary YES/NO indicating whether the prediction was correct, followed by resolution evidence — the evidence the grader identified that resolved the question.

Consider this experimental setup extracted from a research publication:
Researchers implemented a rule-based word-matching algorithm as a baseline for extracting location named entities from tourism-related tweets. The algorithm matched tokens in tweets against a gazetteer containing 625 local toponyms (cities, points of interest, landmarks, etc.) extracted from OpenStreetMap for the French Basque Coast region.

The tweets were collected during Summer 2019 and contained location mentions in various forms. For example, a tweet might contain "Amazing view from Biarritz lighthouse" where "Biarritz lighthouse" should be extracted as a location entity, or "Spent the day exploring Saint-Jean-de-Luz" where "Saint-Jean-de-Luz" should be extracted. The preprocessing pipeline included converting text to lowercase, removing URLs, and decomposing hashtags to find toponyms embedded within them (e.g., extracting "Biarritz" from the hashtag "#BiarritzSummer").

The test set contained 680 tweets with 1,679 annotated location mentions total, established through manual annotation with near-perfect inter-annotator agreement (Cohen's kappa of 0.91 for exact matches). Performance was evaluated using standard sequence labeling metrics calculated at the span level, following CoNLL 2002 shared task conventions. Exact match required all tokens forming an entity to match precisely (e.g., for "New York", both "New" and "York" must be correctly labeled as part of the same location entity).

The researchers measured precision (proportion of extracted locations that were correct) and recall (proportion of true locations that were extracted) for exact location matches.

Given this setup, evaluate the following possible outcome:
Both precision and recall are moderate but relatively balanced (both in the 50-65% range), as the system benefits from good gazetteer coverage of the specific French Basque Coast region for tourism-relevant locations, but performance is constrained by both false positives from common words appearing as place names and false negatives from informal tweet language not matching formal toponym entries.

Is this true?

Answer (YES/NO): NO